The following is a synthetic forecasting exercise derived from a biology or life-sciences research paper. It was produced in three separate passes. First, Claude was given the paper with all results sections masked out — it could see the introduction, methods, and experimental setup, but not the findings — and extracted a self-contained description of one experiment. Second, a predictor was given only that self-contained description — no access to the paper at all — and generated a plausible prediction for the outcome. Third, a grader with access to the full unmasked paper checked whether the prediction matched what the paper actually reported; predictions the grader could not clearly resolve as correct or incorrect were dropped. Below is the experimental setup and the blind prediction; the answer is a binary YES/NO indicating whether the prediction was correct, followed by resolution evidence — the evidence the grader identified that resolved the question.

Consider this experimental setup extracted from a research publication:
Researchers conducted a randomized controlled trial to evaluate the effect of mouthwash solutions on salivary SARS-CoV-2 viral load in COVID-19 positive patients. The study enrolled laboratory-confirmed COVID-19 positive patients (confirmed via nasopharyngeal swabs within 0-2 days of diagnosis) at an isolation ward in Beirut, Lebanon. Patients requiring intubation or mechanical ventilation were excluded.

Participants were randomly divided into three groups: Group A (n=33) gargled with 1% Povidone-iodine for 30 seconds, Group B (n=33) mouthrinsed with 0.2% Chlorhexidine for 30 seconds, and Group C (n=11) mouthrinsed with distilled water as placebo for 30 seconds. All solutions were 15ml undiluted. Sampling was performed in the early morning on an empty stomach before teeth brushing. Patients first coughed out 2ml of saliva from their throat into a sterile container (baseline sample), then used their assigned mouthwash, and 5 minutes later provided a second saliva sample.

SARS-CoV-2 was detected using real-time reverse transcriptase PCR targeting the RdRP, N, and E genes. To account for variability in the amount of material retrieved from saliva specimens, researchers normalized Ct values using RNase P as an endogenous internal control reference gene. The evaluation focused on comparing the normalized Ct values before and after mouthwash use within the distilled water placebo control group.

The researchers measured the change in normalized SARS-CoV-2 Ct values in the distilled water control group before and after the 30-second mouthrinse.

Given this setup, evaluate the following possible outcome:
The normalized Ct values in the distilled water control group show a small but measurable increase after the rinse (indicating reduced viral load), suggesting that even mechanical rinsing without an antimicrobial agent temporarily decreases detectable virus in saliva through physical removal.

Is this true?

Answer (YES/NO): NO